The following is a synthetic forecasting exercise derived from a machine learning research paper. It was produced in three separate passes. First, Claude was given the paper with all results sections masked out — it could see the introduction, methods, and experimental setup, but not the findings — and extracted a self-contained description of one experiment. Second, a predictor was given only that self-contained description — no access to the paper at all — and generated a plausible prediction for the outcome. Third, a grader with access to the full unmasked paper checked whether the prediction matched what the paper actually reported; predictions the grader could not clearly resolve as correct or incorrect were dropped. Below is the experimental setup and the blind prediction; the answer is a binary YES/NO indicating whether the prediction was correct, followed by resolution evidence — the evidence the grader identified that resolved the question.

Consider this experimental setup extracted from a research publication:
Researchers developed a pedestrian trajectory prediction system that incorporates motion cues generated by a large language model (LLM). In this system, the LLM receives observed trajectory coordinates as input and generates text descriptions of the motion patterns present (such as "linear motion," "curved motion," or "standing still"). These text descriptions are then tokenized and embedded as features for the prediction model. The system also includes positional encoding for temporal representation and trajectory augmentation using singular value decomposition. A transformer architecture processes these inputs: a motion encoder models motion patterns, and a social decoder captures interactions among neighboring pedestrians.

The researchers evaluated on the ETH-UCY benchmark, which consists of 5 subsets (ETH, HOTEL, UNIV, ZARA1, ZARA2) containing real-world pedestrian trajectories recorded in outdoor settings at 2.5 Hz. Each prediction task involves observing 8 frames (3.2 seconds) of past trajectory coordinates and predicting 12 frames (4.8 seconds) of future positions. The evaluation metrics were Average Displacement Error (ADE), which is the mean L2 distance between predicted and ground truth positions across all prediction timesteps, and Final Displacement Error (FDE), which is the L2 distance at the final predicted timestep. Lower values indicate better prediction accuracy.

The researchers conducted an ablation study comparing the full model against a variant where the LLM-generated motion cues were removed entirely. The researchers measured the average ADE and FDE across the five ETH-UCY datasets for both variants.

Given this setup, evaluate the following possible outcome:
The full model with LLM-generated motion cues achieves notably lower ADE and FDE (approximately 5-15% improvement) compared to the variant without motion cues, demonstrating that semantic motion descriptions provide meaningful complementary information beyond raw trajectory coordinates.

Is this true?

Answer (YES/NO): NO